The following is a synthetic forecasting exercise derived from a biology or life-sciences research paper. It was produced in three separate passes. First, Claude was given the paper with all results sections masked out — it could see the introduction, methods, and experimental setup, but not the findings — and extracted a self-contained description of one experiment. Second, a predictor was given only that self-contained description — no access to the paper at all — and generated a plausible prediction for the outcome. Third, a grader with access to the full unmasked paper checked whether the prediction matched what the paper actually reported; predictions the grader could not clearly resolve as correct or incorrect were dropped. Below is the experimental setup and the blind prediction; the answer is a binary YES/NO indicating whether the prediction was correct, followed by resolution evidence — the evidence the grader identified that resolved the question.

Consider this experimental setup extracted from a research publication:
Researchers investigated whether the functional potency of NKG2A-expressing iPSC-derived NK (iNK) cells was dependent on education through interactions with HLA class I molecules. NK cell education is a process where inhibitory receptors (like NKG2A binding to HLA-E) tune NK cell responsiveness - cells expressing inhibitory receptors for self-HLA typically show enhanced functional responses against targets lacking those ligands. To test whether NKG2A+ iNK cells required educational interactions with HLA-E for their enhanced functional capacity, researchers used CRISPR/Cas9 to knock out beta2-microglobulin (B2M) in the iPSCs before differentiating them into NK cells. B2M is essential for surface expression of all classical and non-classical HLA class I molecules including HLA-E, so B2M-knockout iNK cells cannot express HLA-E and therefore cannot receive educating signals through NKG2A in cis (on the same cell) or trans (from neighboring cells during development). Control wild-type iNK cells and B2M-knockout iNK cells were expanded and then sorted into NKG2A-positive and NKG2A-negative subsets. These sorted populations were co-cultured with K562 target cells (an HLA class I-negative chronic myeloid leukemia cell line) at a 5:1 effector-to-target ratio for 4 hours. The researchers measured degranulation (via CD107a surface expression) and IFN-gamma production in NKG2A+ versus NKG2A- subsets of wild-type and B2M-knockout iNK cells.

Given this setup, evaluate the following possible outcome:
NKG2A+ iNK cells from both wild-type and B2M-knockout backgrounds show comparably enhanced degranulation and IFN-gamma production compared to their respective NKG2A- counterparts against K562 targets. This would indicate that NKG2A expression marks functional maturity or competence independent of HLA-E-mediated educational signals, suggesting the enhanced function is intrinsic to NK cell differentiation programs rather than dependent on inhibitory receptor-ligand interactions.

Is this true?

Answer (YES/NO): YES